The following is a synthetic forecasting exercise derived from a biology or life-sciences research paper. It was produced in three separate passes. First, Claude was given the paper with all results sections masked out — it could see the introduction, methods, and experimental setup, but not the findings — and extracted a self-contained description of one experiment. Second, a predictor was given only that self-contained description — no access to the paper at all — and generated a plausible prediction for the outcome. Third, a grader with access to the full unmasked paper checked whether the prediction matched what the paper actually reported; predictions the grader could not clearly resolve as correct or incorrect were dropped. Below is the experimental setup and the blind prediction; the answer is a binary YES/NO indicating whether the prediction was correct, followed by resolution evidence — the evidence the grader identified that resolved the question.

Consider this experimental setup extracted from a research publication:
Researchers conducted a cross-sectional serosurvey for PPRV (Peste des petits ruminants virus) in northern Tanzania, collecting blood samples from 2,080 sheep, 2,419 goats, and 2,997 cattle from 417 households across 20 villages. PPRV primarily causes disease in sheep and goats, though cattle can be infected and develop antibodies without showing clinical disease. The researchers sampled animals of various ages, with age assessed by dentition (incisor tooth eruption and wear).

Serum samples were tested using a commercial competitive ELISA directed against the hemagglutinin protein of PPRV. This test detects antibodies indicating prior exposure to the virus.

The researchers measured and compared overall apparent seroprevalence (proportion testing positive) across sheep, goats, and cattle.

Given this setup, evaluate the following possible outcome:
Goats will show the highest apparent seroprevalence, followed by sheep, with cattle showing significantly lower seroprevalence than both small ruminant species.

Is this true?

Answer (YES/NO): NO